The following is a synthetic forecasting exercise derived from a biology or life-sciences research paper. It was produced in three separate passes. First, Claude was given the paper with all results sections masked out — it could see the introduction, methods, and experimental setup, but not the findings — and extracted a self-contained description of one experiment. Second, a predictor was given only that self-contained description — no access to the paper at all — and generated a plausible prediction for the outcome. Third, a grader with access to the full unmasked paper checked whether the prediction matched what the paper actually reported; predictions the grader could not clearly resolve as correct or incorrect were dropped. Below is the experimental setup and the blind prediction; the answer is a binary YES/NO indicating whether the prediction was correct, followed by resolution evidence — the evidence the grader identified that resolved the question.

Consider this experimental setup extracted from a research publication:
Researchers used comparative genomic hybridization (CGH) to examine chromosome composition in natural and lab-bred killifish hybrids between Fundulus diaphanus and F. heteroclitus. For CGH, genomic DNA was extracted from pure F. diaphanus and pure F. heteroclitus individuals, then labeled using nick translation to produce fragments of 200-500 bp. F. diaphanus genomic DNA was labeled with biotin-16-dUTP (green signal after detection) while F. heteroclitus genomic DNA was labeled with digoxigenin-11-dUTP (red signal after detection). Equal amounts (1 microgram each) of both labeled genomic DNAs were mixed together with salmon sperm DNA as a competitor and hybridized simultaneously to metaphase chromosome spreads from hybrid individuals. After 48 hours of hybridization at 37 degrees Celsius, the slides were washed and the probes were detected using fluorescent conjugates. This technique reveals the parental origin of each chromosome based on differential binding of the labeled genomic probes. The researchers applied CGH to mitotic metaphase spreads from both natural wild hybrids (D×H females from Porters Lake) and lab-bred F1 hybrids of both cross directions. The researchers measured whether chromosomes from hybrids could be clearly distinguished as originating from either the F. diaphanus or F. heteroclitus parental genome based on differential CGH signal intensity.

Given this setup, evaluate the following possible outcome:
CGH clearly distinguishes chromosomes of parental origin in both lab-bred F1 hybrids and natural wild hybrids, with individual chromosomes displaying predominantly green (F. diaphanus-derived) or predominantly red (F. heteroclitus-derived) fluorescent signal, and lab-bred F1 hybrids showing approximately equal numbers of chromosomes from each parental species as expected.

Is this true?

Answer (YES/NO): YES